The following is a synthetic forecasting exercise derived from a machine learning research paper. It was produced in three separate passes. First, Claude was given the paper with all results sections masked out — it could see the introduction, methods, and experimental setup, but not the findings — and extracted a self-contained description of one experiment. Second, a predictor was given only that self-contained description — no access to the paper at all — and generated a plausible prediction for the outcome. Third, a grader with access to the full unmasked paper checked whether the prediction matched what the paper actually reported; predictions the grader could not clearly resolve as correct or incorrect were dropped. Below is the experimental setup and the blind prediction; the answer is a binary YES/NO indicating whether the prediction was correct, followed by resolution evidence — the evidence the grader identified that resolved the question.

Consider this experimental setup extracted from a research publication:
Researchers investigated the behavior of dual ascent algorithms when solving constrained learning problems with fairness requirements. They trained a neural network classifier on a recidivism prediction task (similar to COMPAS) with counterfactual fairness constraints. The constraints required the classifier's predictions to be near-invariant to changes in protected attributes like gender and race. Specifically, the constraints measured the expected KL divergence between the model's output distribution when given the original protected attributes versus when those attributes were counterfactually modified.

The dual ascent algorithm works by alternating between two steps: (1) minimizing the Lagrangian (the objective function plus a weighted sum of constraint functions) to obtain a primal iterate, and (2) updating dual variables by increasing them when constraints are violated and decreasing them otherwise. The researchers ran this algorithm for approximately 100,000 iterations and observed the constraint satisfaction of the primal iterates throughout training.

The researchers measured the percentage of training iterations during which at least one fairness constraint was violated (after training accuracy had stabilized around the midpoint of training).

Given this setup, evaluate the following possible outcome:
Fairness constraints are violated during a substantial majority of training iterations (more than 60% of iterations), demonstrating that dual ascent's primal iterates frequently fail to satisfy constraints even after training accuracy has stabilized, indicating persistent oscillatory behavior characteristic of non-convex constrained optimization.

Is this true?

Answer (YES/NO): YES